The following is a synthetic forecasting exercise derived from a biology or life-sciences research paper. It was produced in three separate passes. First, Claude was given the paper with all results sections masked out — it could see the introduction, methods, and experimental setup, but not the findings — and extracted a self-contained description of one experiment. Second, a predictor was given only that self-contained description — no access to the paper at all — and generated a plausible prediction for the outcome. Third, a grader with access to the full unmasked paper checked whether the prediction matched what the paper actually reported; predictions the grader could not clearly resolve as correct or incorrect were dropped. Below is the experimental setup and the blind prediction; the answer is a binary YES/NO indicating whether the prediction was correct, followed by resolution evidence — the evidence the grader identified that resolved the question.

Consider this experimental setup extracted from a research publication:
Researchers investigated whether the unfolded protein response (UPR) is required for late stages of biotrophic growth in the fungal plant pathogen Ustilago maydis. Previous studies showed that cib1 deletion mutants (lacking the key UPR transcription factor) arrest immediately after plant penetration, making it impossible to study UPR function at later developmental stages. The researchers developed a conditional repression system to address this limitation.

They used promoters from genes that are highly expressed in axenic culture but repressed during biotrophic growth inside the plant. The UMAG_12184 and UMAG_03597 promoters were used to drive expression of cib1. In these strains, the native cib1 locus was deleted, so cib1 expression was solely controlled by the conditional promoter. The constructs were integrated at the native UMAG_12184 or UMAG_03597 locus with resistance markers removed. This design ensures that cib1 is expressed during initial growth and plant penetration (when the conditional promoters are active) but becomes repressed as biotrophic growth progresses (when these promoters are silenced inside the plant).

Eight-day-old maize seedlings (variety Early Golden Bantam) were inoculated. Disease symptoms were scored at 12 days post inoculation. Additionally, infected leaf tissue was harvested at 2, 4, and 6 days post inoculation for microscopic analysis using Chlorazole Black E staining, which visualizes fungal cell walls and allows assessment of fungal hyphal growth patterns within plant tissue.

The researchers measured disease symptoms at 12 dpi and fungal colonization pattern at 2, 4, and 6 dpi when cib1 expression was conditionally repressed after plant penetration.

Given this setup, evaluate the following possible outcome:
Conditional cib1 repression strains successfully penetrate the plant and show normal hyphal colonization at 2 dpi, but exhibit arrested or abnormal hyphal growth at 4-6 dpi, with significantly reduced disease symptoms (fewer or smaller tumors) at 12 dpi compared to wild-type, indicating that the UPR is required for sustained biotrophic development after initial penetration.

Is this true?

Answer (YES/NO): YES